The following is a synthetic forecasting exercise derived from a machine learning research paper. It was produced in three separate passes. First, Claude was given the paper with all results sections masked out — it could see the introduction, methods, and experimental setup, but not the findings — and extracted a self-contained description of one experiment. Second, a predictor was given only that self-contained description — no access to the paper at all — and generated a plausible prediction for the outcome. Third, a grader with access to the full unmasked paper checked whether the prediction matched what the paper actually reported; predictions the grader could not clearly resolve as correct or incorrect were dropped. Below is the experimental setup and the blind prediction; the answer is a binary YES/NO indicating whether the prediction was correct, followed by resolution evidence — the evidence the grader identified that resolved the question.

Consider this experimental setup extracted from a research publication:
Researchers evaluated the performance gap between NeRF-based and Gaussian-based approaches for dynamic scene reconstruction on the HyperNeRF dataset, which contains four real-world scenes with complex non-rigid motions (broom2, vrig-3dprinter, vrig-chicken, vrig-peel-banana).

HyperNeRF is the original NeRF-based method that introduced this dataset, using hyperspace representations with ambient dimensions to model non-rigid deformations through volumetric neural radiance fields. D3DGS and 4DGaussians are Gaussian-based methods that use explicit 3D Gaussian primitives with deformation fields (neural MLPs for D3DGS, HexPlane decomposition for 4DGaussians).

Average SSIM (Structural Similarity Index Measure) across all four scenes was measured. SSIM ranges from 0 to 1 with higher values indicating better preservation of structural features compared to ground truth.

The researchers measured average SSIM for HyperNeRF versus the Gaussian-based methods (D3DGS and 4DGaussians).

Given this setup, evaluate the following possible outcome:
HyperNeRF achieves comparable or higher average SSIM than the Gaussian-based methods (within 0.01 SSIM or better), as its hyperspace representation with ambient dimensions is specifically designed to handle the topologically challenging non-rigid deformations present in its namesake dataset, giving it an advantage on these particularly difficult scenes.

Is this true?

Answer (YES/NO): NO